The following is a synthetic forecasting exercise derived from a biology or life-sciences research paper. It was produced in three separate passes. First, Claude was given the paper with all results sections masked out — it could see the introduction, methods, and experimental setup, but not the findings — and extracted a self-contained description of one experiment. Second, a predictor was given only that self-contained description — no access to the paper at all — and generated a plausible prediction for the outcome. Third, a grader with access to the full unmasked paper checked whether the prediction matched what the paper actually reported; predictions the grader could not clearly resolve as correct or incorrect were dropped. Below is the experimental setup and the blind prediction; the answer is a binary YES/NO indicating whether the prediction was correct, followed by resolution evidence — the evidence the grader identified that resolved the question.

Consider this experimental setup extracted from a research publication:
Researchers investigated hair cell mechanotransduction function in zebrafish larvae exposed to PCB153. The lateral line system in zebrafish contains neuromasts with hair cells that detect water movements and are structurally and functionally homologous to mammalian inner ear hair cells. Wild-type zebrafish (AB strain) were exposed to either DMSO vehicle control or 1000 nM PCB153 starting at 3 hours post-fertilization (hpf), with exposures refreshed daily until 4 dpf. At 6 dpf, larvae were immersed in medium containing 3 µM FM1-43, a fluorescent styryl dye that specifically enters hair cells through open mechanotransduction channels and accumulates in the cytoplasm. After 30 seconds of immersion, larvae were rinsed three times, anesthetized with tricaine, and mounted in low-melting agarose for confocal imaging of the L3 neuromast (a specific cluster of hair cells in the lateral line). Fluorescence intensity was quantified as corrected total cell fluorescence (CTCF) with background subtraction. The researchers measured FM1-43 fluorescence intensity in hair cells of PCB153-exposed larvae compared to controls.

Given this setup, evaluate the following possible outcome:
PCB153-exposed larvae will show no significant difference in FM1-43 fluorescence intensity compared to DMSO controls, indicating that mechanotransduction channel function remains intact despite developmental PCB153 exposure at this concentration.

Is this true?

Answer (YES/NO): YES